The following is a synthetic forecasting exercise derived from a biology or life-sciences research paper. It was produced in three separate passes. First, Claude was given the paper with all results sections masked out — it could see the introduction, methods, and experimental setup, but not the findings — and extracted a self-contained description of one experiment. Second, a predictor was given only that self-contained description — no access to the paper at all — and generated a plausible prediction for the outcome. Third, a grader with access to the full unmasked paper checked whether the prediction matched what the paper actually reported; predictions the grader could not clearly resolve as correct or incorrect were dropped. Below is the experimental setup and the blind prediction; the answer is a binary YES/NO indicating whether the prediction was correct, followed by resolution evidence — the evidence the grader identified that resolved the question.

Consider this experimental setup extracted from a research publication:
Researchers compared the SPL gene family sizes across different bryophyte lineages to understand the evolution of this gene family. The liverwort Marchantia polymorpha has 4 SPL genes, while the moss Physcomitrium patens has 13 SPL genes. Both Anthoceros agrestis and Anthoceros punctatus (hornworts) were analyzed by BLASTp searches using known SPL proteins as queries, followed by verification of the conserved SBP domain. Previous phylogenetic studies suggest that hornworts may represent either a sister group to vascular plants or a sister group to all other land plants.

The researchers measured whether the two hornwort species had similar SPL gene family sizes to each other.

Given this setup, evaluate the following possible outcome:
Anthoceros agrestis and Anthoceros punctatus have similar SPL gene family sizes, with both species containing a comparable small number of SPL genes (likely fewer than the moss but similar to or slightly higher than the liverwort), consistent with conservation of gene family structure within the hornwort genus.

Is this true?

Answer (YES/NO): YES